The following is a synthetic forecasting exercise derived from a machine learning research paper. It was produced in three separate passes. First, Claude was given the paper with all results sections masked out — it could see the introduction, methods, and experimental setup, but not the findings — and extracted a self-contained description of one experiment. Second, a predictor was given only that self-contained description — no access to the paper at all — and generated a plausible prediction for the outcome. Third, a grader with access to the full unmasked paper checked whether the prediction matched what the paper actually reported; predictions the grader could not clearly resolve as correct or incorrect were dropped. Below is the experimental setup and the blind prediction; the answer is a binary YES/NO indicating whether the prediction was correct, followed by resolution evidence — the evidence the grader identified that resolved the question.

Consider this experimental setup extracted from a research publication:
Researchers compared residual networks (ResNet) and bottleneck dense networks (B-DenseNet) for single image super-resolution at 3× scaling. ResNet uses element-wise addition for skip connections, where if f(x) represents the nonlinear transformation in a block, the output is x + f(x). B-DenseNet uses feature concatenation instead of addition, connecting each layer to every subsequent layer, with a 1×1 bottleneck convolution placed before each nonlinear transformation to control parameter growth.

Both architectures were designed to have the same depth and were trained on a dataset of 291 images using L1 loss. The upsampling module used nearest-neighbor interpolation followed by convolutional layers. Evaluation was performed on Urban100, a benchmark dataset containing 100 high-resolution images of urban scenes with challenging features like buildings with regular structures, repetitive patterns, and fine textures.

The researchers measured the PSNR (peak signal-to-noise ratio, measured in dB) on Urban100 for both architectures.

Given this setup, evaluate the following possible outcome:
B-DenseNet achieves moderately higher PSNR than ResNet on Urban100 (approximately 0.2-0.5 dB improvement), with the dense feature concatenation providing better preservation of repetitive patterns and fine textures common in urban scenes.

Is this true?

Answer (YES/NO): NO